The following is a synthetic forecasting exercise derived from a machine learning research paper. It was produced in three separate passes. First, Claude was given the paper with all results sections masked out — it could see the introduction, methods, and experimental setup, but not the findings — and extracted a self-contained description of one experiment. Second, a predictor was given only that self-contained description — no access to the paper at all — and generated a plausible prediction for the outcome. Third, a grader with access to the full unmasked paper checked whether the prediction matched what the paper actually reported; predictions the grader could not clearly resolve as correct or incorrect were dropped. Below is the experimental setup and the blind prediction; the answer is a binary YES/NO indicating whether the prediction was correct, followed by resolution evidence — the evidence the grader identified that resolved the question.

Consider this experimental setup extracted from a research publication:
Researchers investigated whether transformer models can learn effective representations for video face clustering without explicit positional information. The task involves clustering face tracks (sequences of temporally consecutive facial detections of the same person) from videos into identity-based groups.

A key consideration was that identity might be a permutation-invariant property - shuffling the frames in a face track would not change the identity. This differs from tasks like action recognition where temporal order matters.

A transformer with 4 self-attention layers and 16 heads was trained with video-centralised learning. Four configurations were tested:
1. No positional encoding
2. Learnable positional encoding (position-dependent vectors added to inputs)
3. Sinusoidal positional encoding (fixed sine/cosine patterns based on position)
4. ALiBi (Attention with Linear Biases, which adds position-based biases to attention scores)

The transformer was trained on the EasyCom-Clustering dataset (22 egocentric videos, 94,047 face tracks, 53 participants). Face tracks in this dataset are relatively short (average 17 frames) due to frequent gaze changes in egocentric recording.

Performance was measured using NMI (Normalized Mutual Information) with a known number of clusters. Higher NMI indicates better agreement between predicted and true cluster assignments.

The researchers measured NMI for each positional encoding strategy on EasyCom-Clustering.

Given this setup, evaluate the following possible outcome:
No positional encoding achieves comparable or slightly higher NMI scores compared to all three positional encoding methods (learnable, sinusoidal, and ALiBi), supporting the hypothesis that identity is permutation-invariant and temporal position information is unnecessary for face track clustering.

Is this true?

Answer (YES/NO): NO